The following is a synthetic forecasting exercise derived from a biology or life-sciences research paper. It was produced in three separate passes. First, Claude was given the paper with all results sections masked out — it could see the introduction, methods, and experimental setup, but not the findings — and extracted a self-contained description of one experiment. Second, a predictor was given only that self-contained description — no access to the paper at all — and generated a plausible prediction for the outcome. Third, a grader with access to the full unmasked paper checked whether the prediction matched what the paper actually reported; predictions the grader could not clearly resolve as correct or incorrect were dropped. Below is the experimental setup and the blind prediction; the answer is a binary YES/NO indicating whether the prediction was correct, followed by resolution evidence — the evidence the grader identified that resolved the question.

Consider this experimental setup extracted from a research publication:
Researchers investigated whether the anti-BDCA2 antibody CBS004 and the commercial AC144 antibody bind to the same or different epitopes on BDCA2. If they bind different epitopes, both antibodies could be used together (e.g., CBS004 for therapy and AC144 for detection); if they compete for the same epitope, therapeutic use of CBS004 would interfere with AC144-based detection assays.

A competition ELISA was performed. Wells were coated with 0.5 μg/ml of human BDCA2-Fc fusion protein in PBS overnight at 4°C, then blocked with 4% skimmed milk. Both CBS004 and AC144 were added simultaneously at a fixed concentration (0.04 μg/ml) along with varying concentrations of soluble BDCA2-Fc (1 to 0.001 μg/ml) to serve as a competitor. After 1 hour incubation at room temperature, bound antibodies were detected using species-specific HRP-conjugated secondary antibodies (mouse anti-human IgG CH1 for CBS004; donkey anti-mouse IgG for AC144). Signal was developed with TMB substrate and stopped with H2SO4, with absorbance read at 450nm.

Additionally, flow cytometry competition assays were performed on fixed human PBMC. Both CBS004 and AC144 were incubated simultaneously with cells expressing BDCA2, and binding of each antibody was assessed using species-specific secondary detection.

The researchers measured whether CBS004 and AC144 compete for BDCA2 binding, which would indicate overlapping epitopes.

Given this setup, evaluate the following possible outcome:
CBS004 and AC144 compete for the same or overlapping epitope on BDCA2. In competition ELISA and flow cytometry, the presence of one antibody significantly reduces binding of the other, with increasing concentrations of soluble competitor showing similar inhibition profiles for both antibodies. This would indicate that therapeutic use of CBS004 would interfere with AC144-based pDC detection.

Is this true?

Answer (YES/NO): NO